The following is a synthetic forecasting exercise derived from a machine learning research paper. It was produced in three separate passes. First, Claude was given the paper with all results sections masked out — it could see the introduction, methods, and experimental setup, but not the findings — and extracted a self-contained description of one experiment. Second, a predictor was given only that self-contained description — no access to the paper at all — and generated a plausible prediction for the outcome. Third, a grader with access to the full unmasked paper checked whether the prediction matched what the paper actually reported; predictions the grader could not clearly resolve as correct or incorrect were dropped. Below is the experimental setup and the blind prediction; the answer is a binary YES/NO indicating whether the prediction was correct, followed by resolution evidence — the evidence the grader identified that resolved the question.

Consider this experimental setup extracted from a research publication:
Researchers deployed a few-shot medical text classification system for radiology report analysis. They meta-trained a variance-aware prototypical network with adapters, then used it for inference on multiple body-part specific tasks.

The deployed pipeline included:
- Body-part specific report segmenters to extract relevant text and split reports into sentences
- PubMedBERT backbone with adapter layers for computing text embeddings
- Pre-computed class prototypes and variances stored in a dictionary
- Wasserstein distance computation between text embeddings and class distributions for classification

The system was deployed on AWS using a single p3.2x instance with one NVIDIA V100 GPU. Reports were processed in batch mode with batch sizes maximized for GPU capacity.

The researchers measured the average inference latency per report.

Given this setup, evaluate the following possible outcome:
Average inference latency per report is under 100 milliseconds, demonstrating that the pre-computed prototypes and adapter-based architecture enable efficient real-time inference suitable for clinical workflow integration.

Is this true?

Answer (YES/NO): YES